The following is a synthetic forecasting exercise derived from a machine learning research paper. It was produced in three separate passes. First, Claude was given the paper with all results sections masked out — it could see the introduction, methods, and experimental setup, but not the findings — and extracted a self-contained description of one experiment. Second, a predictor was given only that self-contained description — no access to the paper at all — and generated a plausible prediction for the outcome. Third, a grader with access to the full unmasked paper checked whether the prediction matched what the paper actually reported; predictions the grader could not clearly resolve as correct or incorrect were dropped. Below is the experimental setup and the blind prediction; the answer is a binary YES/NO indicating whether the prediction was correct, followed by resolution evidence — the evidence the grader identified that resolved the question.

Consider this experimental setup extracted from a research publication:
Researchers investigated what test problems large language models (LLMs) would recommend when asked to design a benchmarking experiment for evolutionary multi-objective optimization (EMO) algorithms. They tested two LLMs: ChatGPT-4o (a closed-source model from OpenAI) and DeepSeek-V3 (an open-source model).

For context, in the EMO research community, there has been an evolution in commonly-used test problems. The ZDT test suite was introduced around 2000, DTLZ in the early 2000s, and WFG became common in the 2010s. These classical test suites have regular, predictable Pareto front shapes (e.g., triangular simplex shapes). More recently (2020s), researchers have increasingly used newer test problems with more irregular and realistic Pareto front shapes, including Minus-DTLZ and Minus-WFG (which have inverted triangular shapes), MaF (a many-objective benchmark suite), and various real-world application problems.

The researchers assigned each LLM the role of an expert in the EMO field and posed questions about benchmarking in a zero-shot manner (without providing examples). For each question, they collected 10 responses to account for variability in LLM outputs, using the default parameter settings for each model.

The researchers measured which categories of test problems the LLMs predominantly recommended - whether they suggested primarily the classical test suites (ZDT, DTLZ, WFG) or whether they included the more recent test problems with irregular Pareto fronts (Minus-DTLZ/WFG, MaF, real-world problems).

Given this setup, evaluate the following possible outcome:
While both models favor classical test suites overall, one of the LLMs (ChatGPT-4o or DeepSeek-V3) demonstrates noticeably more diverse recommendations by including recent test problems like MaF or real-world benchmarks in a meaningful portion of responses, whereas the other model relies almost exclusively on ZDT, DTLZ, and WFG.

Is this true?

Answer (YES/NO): NO